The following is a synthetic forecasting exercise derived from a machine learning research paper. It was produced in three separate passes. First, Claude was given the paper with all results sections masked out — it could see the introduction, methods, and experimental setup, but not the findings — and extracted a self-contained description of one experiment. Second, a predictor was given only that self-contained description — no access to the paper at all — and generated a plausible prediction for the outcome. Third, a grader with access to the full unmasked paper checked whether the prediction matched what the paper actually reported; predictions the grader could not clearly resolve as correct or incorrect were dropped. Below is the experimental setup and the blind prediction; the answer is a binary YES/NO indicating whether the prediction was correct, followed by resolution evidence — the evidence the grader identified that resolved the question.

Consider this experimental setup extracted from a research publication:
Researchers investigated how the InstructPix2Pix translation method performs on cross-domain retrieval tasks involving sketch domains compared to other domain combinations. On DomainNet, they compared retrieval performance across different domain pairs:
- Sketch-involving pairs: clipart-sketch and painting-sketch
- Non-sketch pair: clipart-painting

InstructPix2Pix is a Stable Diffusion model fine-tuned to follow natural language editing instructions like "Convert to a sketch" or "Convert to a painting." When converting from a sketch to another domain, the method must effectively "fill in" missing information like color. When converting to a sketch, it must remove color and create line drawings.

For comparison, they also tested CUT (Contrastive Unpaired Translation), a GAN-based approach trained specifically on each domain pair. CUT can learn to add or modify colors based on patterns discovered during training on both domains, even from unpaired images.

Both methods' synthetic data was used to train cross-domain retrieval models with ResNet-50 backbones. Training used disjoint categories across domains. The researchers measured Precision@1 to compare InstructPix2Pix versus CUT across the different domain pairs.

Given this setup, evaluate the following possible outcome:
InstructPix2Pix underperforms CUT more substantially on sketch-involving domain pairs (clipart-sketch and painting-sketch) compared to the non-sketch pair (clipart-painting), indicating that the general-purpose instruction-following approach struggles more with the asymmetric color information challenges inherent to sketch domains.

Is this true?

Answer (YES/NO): YES